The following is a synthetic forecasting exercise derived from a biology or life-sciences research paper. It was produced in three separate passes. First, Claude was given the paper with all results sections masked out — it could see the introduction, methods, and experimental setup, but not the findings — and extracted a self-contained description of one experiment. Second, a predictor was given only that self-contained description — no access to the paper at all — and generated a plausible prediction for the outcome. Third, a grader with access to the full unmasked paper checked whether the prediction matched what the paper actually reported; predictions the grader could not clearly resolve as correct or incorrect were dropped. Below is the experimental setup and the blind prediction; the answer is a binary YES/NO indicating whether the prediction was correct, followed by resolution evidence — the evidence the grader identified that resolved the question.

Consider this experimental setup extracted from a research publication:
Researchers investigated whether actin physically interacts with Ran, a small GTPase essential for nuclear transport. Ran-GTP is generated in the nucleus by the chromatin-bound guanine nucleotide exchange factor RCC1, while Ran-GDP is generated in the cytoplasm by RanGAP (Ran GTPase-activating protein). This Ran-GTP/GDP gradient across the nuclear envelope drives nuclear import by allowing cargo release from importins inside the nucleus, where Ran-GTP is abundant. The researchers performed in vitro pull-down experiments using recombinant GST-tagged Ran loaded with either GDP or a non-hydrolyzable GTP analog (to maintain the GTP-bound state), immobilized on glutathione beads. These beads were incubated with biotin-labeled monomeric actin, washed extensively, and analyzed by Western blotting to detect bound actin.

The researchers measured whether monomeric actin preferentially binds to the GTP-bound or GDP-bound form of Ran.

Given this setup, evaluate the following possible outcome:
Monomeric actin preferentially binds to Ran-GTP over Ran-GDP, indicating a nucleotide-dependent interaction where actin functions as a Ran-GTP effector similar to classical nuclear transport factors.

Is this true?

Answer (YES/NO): NO